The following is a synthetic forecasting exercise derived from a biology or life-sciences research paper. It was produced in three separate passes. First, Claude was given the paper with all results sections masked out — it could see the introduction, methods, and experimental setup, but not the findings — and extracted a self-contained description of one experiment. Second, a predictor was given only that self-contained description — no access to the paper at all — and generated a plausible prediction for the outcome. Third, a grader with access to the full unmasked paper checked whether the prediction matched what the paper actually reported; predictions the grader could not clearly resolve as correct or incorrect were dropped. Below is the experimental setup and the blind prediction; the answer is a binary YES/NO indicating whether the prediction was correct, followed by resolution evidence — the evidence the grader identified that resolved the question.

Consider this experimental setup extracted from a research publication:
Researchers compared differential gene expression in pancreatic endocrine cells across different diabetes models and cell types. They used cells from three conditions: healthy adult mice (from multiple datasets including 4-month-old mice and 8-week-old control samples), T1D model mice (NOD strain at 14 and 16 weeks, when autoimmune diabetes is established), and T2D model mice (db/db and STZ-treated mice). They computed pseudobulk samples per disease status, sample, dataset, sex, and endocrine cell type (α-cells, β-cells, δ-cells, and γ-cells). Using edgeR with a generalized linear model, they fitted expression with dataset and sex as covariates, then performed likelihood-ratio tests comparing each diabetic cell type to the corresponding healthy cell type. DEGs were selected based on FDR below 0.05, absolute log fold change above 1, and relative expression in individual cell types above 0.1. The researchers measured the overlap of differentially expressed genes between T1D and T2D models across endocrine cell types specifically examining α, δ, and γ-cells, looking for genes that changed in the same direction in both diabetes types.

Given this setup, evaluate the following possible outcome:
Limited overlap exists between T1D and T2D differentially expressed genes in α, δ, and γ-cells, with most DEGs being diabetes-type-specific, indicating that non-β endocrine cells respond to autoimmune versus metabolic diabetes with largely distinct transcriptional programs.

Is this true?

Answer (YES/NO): NO